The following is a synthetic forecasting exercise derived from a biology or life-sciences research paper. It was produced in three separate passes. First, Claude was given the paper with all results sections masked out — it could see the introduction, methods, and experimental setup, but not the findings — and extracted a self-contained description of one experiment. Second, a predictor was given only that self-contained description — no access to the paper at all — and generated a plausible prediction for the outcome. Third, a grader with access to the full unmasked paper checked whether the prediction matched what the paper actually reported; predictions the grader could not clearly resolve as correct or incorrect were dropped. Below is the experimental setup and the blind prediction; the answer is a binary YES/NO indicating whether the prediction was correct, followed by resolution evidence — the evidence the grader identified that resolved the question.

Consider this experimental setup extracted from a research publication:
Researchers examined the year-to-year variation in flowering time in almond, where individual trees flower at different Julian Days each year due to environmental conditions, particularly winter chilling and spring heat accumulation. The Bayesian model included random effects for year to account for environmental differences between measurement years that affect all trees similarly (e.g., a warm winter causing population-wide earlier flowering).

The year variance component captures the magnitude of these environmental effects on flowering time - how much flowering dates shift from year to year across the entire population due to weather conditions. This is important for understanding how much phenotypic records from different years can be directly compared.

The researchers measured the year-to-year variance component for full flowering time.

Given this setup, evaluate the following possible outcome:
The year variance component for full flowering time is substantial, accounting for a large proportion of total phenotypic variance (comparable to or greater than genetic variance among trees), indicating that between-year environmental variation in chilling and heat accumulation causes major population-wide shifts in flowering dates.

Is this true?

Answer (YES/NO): YES